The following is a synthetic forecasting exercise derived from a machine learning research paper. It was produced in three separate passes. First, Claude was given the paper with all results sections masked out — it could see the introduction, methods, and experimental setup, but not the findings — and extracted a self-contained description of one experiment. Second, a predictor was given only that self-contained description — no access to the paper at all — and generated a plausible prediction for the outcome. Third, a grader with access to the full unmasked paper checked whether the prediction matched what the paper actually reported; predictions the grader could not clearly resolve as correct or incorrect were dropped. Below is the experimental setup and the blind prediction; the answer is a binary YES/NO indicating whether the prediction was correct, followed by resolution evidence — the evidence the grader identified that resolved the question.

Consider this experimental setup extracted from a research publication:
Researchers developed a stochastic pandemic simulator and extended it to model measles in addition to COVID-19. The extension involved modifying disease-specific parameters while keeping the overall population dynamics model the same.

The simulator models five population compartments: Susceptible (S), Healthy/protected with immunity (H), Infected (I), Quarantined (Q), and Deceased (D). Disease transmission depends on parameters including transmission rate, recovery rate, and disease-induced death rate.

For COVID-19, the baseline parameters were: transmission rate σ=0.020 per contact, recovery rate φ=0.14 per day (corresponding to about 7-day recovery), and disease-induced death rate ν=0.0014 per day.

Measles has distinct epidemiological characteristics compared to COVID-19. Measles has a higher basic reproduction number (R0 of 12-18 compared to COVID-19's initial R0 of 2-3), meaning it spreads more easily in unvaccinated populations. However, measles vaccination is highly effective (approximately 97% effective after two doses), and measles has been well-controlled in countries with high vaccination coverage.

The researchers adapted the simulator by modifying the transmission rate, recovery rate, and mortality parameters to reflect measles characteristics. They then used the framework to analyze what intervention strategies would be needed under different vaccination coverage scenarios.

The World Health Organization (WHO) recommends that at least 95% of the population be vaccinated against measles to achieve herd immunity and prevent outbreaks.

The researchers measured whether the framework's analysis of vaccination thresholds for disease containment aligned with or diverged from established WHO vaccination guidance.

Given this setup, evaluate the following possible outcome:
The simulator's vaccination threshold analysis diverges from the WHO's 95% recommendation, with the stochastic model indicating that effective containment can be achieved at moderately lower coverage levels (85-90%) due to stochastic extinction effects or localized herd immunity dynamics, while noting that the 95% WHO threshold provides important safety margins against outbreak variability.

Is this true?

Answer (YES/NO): NO